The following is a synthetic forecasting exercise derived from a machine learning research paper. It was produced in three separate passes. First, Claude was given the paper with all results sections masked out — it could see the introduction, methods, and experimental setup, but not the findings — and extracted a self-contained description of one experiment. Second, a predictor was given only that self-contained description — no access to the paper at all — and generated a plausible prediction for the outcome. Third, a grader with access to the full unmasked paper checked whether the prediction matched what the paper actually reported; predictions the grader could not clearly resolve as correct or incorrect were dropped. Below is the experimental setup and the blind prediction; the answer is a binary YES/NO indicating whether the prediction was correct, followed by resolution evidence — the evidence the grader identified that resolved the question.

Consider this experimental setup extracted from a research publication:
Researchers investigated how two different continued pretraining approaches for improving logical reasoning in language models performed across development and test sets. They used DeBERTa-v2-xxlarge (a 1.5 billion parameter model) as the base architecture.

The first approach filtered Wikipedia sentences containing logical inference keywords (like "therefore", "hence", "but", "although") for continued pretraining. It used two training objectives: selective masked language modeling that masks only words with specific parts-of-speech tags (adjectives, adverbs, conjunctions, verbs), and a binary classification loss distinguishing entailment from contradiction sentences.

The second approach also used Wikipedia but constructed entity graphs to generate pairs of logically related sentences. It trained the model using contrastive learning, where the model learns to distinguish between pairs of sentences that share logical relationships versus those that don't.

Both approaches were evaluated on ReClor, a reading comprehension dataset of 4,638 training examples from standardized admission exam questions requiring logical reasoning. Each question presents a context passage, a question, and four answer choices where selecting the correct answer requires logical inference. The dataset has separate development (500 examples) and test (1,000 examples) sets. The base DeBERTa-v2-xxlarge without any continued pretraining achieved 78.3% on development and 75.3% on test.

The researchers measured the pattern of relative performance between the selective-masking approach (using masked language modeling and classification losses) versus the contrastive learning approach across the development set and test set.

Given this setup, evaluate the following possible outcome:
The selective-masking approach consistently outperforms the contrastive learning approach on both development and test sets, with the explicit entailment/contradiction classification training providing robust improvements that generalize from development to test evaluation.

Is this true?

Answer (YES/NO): NO